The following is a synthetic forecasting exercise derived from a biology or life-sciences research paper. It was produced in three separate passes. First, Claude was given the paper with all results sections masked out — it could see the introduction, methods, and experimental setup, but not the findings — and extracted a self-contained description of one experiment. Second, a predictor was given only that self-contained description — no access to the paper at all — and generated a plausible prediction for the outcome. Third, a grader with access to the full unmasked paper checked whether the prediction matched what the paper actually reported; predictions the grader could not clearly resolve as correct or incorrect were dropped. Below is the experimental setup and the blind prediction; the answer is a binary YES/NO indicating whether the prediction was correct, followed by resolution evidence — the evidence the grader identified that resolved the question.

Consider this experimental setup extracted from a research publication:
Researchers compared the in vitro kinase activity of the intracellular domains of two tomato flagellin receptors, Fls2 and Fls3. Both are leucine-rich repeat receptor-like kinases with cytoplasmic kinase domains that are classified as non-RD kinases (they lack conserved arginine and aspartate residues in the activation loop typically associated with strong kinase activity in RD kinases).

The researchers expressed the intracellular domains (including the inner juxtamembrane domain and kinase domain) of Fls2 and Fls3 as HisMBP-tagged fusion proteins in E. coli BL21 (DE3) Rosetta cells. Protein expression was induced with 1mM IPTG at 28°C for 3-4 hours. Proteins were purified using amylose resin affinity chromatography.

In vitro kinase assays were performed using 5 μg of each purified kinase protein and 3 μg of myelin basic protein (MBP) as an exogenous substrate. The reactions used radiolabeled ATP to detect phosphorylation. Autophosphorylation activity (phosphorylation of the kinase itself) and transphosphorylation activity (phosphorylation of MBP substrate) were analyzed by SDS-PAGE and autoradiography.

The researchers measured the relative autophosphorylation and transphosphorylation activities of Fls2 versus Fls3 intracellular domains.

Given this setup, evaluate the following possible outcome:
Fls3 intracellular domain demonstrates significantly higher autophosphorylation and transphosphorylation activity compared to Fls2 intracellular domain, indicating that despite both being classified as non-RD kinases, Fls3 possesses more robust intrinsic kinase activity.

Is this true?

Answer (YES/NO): YES